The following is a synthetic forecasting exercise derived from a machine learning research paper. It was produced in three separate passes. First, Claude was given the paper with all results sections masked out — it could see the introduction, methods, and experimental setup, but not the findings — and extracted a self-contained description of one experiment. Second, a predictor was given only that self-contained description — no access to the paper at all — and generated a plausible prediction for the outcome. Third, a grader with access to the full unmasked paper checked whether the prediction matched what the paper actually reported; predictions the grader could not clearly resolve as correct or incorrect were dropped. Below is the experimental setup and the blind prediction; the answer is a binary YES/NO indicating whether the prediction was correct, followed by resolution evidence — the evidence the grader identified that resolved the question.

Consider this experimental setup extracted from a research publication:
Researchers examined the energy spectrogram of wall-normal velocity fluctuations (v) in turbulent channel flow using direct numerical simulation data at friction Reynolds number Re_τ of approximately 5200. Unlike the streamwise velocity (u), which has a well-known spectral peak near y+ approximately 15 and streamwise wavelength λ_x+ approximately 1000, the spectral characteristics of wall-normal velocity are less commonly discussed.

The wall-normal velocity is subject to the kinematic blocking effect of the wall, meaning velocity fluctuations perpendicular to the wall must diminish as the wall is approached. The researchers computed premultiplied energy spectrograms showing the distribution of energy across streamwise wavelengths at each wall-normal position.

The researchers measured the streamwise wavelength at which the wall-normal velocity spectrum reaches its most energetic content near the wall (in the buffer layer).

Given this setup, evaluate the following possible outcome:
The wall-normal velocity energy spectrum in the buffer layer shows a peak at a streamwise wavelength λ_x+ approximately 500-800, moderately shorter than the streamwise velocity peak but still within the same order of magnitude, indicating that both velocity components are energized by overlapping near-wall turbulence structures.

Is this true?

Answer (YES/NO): NO